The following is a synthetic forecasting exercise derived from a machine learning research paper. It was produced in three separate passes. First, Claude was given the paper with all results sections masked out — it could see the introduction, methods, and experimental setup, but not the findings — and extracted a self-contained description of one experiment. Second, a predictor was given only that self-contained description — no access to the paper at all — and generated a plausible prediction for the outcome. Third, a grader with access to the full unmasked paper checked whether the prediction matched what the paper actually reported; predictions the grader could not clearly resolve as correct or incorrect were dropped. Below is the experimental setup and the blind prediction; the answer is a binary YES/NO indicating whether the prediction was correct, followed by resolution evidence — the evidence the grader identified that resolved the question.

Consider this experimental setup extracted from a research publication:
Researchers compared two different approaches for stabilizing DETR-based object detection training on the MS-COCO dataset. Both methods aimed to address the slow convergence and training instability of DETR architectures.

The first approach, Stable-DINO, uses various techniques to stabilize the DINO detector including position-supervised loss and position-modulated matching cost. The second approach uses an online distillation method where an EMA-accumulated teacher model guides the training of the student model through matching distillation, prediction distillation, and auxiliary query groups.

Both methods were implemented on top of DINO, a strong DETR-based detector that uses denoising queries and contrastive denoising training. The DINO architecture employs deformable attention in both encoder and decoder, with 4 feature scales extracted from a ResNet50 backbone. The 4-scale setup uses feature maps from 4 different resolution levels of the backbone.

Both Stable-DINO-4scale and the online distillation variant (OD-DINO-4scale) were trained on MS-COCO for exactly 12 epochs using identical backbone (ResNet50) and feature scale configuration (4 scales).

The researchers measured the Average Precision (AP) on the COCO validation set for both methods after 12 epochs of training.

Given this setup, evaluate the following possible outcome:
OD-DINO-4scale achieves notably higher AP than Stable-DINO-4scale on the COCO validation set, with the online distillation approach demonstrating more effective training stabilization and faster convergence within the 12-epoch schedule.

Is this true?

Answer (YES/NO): NO